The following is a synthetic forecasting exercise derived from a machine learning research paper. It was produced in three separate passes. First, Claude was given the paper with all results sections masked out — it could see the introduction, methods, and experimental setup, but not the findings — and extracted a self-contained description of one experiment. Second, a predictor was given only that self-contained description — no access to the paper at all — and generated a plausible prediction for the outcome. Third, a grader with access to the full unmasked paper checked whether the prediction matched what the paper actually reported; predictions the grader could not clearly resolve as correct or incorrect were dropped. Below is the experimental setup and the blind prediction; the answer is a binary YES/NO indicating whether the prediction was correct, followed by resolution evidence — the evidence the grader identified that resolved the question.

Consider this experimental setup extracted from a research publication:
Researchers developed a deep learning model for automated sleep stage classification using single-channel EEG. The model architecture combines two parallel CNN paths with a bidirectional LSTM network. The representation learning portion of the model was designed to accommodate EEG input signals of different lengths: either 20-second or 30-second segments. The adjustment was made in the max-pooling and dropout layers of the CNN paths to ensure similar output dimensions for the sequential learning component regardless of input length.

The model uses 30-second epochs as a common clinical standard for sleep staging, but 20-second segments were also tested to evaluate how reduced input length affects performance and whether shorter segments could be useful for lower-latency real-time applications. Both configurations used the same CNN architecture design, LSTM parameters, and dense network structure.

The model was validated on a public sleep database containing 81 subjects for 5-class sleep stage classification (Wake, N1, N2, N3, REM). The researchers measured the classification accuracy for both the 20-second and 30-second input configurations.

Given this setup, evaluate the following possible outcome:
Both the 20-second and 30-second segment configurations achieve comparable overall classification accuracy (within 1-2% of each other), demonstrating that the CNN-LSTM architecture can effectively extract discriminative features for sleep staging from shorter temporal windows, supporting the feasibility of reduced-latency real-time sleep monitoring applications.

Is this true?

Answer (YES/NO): YES